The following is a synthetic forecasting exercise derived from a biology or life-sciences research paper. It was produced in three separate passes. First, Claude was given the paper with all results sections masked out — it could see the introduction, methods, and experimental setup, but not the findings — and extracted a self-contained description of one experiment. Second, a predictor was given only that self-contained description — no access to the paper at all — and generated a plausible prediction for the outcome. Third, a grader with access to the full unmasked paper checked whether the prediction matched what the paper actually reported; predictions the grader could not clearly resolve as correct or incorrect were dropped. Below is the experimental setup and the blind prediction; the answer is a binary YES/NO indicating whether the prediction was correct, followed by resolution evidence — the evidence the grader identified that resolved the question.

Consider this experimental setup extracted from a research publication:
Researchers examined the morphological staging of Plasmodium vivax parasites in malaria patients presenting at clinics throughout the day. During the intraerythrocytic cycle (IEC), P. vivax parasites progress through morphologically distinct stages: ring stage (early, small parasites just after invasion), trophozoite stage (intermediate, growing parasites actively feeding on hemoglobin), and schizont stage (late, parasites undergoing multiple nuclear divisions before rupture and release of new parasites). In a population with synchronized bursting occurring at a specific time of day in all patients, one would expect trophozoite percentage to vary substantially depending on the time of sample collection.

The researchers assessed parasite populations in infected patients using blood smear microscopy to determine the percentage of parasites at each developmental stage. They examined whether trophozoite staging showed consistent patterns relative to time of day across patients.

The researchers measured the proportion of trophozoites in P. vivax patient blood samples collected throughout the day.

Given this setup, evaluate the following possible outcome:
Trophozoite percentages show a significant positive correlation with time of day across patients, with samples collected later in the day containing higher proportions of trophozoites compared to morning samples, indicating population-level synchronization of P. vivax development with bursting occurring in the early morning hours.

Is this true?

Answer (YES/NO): NO